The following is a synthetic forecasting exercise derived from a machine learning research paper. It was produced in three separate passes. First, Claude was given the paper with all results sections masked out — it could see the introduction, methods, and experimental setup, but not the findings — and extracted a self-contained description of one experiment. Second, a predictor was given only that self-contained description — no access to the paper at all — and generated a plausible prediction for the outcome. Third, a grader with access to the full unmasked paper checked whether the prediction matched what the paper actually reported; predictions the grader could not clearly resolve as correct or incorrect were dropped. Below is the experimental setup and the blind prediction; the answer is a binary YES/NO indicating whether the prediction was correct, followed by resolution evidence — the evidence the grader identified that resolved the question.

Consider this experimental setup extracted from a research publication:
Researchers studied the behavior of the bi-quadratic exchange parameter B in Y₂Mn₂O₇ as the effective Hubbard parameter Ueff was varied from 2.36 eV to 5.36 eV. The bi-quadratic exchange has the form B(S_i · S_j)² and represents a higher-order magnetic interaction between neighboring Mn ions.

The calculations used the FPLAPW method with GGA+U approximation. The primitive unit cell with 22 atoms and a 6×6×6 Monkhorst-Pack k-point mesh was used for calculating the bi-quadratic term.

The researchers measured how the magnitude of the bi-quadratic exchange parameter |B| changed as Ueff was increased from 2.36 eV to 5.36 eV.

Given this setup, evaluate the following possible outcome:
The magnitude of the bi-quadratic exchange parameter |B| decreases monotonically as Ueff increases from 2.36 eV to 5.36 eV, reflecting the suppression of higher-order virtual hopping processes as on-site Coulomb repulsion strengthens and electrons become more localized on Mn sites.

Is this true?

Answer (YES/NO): NO